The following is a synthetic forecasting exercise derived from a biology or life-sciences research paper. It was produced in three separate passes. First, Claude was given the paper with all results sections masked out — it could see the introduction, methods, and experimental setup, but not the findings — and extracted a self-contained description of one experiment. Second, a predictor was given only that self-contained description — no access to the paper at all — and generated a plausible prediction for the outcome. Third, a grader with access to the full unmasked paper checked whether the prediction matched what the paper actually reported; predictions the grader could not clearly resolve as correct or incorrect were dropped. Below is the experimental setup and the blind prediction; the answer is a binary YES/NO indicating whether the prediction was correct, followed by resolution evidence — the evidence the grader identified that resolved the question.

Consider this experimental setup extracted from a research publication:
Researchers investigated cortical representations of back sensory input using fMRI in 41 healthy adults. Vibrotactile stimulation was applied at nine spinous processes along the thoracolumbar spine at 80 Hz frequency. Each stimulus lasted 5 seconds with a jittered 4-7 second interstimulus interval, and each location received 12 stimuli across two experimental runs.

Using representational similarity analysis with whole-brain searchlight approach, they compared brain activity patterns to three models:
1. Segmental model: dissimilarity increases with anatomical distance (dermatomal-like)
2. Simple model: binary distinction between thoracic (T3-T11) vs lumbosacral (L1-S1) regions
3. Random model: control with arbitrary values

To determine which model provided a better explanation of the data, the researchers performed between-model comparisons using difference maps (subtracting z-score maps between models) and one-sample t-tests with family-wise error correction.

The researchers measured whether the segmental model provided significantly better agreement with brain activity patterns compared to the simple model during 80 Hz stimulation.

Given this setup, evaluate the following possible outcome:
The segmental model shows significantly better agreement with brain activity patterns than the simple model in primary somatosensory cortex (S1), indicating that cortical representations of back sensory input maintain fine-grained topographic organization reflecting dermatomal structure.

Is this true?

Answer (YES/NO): YES